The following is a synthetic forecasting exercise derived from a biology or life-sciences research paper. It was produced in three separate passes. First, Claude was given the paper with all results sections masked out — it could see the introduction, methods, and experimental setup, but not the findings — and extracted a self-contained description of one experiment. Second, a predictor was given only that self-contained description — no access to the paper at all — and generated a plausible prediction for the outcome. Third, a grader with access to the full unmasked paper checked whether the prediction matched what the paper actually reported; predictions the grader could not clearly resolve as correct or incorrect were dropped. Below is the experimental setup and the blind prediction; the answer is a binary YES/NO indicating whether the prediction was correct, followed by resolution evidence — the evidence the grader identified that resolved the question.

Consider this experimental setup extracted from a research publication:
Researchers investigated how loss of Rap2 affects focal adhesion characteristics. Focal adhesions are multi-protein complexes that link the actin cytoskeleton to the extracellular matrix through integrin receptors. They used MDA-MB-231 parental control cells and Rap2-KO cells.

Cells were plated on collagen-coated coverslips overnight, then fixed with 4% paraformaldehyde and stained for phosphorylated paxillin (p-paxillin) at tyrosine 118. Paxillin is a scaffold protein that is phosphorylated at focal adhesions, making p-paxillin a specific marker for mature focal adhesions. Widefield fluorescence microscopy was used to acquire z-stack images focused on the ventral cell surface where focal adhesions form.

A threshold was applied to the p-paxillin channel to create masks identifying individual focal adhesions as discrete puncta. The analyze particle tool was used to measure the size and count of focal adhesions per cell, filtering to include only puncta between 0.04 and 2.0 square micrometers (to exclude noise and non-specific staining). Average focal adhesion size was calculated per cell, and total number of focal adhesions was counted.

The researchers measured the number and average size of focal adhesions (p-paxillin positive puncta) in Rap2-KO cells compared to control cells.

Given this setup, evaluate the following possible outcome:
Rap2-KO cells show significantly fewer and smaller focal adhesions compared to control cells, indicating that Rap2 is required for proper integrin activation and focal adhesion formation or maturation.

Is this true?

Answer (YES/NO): NO